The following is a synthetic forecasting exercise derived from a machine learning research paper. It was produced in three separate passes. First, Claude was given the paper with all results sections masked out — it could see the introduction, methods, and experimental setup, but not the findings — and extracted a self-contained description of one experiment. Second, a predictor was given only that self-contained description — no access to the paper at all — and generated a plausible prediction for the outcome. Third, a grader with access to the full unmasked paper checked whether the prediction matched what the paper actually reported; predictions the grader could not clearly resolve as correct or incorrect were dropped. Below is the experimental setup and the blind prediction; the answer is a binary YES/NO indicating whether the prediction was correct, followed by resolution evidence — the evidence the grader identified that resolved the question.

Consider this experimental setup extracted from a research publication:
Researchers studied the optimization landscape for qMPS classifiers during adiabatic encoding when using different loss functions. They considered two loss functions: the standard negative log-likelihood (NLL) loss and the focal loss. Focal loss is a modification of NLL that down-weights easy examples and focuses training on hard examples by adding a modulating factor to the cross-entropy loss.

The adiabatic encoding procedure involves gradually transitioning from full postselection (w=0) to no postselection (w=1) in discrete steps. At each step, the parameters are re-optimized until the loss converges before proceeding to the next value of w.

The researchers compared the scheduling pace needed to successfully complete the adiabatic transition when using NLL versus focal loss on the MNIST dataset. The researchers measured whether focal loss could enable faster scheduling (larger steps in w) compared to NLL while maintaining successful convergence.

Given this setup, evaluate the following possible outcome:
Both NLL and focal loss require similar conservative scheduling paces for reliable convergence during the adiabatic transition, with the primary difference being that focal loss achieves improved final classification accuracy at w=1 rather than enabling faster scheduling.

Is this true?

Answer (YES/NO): NO